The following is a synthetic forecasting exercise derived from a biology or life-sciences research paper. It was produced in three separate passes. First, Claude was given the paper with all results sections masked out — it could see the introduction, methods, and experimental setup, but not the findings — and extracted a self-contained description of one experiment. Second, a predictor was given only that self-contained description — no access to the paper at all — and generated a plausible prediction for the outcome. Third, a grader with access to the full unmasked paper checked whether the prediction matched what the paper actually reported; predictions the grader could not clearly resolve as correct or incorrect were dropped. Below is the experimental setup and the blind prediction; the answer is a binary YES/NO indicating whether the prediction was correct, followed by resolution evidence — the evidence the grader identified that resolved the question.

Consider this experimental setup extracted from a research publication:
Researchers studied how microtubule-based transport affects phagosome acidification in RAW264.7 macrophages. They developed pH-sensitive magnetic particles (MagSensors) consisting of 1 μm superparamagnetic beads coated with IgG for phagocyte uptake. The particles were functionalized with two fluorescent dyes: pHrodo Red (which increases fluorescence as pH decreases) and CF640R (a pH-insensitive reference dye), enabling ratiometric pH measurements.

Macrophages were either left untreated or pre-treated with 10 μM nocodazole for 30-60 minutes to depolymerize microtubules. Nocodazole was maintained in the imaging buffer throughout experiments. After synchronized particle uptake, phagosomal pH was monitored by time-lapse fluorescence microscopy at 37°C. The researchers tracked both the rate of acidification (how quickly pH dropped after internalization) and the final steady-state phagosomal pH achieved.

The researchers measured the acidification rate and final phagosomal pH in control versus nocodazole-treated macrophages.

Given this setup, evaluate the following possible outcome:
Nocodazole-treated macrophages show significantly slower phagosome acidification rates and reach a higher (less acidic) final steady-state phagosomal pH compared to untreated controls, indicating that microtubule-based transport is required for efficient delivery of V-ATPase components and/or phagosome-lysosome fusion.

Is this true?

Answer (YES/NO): NO